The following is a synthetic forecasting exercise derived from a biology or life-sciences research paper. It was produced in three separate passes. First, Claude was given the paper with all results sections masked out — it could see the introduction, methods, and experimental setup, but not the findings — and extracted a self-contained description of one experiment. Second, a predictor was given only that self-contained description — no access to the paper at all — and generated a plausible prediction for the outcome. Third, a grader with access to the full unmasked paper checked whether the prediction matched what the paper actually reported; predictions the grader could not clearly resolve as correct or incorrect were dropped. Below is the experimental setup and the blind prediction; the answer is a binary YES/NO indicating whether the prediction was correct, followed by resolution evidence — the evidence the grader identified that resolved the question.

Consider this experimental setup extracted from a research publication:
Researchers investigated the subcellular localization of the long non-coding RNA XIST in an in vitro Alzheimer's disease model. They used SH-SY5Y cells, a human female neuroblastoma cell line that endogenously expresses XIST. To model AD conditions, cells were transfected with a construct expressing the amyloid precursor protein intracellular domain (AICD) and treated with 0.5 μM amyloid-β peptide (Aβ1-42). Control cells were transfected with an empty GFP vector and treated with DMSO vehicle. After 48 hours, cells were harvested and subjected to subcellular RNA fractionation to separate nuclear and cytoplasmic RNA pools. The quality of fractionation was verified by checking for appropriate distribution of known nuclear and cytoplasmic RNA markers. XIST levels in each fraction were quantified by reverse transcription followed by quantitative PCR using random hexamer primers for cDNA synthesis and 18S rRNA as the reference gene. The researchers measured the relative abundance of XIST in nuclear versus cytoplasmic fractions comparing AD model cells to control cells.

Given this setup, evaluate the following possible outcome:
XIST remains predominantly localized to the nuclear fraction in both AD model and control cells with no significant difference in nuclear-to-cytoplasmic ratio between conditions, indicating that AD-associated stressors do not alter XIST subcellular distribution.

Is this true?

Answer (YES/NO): NO